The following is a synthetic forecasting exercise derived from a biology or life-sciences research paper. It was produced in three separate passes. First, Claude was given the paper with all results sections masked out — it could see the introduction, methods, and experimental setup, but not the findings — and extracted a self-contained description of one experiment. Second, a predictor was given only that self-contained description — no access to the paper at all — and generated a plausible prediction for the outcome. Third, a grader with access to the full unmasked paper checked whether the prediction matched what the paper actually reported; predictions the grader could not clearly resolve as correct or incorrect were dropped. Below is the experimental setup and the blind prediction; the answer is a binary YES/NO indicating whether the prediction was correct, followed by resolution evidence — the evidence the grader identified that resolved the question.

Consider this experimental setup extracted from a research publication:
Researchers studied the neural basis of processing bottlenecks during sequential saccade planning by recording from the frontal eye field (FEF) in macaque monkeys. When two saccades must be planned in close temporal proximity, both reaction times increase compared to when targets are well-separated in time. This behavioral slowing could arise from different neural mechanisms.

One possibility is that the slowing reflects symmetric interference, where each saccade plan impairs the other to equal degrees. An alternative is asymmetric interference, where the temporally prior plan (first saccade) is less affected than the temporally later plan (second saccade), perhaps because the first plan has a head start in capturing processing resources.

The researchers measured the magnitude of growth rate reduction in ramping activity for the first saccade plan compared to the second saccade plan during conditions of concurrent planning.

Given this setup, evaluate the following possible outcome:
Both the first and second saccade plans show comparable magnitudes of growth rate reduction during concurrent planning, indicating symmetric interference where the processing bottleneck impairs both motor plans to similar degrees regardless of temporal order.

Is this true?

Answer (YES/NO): NO